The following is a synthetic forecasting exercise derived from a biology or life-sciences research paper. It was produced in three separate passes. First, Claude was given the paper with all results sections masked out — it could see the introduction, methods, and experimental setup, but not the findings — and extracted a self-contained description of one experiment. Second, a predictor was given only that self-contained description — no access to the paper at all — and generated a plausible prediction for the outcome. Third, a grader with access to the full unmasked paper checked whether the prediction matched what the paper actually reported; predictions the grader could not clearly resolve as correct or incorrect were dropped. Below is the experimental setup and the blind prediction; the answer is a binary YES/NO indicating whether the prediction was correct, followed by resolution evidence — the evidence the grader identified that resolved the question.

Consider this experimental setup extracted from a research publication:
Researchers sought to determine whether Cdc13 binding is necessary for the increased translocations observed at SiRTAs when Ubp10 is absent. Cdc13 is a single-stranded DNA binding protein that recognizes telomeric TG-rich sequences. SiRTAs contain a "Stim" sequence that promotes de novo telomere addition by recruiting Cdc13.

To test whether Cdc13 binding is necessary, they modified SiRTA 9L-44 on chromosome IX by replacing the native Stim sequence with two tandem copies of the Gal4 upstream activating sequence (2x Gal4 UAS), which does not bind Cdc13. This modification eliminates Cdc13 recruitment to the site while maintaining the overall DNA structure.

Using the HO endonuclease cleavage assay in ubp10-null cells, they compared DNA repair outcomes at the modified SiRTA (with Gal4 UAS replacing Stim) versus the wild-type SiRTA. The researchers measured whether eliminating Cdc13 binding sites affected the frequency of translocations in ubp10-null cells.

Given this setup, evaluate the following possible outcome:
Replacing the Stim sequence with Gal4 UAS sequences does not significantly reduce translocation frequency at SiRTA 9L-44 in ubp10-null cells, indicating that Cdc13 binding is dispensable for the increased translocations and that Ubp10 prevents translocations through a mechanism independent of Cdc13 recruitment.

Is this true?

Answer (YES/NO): NO